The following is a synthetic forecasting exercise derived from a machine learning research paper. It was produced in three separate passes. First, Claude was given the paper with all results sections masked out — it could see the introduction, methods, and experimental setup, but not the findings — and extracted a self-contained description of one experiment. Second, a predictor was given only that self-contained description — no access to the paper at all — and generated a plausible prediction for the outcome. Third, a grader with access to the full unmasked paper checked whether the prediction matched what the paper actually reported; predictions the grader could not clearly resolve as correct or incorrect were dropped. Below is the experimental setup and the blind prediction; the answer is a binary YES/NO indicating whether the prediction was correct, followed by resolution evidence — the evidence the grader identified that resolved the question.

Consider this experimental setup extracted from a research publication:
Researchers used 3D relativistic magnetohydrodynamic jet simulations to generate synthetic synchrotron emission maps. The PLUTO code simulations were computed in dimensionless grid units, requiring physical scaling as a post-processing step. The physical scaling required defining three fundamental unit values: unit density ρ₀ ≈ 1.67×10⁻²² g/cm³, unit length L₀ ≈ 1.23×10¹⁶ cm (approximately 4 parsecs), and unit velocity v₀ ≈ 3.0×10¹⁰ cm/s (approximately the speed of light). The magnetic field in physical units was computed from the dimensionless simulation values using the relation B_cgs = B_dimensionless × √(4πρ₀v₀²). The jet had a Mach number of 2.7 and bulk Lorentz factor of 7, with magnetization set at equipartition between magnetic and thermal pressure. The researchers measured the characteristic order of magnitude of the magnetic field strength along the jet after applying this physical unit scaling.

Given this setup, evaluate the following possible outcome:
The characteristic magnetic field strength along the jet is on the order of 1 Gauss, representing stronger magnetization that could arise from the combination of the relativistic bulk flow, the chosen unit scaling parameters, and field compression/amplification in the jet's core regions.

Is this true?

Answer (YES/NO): YES